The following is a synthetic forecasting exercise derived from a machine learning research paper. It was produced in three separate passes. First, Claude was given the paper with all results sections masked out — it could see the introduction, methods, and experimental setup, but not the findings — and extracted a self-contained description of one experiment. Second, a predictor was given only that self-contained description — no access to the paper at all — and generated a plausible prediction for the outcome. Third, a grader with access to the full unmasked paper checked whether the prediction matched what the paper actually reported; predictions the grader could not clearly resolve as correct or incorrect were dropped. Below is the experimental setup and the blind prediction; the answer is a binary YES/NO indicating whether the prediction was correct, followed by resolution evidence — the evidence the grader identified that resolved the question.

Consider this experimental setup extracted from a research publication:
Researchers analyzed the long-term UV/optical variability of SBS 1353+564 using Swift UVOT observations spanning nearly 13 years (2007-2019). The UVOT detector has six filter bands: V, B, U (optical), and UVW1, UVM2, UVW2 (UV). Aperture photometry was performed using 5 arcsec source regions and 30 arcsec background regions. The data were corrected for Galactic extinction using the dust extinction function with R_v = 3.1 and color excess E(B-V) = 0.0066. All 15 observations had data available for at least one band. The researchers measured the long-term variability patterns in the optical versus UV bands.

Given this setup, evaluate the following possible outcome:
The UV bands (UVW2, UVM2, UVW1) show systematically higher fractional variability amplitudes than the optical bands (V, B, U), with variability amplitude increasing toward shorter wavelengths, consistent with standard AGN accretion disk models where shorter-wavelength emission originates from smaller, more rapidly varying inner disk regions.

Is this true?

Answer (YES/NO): NO